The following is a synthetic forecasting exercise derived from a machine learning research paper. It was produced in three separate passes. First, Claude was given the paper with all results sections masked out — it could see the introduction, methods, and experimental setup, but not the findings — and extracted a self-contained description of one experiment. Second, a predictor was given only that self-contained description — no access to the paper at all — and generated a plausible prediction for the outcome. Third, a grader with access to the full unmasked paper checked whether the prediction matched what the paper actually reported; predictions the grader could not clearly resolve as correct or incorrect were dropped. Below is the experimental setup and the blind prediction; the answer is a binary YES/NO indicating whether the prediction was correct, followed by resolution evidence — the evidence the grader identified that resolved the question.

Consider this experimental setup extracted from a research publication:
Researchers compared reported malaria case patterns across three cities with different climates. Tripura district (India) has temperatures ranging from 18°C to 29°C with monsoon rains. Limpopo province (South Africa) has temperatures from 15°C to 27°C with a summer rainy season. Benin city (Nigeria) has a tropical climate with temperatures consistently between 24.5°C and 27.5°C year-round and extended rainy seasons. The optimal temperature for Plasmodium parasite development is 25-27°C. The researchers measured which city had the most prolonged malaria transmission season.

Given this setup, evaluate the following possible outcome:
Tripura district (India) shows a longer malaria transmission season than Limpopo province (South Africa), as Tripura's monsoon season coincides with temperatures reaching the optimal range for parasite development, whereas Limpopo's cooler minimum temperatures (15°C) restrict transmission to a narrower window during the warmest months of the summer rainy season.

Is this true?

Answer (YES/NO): NO